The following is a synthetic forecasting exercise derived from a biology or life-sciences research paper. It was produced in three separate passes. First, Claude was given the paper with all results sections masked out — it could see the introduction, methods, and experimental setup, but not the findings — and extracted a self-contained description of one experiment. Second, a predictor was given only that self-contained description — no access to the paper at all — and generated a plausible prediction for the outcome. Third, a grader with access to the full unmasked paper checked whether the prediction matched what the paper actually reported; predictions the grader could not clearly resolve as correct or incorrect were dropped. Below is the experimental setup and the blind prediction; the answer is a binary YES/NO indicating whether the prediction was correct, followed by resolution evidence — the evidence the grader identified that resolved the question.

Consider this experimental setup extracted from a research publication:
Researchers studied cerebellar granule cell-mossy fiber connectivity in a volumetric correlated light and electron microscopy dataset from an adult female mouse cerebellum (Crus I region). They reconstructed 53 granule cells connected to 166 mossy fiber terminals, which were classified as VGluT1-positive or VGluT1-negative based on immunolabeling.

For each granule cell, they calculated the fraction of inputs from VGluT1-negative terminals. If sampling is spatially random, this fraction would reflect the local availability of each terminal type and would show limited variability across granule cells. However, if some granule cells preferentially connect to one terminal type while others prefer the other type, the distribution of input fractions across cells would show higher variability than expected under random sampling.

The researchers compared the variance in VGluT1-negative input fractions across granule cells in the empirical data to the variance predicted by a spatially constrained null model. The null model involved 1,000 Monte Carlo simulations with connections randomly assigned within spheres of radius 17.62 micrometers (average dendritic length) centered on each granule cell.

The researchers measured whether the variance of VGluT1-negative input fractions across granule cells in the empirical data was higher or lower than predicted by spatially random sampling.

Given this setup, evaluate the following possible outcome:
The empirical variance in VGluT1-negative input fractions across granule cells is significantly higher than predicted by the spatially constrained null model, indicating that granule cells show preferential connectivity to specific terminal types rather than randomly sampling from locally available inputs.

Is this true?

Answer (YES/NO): YES